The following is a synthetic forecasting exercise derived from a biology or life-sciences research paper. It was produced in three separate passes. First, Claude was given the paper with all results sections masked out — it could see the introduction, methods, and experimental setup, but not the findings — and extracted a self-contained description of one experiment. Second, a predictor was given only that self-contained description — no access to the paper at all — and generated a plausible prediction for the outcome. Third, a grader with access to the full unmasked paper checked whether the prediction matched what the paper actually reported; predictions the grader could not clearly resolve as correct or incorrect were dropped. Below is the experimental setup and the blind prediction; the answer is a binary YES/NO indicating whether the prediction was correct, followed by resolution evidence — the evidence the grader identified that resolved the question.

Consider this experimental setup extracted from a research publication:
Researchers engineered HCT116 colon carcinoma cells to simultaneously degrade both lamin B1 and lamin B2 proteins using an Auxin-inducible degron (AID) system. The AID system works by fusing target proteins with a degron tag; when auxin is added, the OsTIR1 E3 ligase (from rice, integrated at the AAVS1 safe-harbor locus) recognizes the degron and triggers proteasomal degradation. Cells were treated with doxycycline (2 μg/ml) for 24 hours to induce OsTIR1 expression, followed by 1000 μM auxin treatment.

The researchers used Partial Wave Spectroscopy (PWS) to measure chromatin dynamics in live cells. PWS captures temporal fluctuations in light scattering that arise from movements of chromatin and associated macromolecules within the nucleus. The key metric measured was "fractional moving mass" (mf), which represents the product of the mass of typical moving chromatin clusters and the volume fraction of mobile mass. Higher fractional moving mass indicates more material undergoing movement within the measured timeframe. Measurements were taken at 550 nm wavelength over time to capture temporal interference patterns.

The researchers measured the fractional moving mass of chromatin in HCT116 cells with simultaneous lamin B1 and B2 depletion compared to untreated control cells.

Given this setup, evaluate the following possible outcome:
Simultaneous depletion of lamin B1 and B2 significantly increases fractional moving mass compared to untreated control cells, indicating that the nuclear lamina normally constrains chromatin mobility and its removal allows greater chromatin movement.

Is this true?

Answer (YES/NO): YES